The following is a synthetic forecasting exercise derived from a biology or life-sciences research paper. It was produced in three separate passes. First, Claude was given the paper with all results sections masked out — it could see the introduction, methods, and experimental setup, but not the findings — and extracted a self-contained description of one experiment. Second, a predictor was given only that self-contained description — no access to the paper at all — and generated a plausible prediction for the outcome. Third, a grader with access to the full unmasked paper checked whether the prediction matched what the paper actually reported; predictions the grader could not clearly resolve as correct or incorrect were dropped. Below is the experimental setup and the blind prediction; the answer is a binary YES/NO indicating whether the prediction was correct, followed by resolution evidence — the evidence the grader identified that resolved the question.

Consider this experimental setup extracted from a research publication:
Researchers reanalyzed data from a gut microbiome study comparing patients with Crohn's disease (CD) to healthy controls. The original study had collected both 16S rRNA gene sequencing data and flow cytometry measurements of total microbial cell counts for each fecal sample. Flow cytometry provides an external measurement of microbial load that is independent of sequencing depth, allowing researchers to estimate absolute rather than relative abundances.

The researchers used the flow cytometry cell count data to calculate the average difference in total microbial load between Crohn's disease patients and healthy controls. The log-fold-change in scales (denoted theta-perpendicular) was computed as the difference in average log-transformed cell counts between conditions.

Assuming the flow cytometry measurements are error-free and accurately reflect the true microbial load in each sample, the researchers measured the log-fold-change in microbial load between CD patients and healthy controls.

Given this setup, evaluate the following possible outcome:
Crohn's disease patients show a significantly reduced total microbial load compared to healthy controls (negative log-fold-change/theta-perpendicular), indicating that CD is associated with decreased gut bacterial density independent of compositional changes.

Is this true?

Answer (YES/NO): YES